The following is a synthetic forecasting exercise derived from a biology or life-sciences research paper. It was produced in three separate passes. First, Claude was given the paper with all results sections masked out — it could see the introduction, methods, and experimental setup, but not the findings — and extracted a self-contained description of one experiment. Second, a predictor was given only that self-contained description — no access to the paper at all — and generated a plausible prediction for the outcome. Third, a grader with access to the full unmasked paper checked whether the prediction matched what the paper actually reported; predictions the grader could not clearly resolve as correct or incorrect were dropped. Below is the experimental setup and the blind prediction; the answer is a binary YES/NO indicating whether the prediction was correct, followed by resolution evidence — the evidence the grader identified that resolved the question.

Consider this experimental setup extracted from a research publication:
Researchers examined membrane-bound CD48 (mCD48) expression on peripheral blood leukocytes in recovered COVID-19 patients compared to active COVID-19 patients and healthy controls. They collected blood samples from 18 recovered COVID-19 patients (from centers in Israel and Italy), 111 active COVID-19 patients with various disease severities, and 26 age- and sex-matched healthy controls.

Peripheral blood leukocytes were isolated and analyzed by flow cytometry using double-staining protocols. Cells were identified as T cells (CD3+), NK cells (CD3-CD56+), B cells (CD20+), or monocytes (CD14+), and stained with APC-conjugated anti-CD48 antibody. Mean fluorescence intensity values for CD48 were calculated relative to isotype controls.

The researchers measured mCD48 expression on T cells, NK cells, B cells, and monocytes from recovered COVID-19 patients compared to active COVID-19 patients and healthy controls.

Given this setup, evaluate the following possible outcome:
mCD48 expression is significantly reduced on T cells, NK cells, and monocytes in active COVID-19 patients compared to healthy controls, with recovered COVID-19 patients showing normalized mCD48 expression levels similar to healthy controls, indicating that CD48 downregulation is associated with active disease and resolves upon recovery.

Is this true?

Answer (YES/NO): NO